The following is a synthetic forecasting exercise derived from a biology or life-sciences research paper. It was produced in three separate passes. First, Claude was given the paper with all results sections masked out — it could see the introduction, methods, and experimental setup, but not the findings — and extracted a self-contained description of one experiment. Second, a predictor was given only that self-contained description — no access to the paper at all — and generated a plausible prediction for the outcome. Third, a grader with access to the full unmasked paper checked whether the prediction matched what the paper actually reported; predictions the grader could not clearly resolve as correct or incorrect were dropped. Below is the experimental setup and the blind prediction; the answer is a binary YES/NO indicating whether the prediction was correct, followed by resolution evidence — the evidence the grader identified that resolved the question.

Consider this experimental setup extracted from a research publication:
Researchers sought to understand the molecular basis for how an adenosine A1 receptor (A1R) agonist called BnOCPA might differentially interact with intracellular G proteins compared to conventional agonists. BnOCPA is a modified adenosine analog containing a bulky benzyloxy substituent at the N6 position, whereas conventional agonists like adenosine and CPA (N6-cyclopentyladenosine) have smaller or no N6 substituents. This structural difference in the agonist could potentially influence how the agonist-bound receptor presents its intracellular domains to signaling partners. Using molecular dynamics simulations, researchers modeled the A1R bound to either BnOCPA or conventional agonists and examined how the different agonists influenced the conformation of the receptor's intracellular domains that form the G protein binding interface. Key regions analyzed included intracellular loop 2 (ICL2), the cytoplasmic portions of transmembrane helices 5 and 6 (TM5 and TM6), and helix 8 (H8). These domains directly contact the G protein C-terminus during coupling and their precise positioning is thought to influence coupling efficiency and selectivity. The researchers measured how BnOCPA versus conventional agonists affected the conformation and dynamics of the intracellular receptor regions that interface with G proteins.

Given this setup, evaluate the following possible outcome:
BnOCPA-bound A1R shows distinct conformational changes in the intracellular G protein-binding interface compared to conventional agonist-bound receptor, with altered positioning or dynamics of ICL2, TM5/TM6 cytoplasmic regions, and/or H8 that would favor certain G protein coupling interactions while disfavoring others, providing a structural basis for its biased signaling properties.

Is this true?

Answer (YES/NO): YES